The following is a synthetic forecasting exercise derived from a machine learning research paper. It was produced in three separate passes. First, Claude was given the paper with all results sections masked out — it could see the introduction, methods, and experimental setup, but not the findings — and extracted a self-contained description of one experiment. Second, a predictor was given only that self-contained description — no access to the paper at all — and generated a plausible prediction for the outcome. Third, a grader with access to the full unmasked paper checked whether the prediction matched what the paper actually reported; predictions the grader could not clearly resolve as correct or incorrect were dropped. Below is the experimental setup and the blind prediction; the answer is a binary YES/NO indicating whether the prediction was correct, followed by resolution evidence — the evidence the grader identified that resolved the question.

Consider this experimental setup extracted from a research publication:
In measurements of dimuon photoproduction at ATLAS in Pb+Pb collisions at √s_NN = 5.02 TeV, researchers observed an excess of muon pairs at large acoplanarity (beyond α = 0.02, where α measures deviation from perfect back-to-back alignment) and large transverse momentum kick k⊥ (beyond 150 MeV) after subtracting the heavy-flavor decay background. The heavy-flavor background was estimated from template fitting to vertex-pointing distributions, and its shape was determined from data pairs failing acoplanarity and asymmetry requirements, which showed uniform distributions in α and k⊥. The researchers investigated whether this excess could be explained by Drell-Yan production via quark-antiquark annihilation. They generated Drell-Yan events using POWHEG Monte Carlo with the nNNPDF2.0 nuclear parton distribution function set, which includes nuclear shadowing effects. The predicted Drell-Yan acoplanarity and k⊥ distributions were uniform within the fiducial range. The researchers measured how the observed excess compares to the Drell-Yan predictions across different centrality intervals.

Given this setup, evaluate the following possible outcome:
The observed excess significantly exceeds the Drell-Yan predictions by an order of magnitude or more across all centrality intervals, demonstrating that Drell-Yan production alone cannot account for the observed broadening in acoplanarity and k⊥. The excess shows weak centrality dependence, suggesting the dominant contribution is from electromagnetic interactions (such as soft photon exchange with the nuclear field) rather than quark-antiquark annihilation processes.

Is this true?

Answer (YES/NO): NO